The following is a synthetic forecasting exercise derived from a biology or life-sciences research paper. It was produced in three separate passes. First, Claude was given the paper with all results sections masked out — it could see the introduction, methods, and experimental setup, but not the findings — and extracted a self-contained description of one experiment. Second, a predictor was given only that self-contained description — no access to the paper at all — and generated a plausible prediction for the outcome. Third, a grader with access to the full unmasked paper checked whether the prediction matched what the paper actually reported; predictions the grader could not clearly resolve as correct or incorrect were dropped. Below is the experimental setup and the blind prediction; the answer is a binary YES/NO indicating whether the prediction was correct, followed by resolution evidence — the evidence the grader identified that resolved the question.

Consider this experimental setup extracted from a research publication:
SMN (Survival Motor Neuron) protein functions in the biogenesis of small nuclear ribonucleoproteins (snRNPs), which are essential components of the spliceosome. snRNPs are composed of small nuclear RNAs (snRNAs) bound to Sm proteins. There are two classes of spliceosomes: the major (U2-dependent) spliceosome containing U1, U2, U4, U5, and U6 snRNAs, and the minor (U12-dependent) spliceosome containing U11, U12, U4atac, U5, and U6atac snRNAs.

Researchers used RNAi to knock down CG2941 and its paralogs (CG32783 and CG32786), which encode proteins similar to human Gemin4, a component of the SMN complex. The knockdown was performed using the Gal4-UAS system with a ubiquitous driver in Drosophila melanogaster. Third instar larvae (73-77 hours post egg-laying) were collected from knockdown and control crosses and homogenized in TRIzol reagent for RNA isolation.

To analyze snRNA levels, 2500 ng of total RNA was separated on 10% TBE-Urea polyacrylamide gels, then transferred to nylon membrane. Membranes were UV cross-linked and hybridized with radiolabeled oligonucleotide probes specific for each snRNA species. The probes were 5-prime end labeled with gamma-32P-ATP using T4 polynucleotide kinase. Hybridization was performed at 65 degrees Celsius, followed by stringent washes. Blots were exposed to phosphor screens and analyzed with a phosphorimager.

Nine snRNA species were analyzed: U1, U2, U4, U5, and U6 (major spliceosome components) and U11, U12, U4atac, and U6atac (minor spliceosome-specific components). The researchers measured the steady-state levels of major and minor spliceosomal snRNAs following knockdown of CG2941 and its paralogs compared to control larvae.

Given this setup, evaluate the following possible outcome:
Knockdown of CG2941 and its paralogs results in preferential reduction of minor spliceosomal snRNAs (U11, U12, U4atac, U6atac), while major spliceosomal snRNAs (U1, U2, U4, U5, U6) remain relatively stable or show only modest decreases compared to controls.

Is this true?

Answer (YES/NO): NO